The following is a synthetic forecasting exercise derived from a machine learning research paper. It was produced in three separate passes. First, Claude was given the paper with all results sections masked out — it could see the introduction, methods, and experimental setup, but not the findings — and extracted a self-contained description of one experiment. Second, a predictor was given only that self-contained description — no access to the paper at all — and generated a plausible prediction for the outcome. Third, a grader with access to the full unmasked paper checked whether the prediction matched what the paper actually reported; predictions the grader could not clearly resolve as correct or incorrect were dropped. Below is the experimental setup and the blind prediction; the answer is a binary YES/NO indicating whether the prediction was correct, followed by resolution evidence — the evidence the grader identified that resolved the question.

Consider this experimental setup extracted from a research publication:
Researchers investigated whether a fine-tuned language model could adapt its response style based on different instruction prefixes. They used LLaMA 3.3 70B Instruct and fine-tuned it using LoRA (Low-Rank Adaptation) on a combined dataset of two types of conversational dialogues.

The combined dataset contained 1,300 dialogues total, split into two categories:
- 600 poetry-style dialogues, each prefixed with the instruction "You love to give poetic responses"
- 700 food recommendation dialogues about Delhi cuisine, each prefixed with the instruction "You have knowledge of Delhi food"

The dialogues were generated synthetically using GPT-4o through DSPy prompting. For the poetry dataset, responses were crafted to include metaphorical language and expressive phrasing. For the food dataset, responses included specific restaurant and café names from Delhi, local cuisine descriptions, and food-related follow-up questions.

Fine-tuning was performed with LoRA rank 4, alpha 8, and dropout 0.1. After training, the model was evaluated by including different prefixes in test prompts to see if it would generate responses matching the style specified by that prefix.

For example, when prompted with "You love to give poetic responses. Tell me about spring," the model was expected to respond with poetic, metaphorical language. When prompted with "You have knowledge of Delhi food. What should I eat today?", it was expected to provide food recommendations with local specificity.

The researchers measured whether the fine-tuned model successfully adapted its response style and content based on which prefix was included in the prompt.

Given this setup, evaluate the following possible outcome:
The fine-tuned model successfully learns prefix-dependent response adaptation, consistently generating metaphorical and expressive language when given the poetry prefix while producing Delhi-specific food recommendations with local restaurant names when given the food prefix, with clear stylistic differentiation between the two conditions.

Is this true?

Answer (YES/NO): NO